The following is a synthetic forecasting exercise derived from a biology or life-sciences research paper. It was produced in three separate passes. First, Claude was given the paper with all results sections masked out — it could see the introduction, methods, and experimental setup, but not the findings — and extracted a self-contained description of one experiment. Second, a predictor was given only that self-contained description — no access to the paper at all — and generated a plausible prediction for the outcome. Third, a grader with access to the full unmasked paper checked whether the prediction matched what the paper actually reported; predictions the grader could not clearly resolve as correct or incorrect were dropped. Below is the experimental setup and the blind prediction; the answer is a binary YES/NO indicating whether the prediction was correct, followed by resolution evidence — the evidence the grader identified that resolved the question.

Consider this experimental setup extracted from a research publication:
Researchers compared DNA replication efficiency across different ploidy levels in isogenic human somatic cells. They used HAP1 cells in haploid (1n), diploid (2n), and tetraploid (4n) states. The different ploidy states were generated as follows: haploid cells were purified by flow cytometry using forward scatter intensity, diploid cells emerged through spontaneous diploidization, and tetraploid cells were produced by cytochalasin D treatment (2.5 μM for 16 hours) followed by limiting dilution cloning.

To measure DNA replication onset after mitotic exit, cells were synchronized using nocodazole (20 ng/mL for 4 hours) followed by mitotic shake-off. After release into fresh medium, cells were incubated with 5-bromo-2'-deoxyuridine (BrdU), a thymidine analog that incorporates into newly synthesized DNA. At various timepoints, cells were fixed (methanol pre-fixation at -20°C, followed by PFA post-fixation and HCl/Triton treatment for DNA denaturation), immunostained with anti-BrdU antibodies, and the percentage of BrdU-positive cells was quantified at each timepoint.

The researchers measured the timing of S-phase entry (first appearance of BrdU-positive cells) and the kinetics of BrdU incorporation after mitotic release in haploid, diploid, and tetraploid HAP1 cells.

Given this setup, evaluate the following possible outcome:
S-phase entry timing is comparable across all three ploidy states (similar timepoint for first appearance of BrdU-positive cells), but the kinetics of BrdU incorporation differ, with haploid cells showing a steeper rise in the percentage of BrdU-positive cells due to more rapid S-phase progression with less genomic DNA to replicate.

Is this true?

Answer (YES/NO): NO